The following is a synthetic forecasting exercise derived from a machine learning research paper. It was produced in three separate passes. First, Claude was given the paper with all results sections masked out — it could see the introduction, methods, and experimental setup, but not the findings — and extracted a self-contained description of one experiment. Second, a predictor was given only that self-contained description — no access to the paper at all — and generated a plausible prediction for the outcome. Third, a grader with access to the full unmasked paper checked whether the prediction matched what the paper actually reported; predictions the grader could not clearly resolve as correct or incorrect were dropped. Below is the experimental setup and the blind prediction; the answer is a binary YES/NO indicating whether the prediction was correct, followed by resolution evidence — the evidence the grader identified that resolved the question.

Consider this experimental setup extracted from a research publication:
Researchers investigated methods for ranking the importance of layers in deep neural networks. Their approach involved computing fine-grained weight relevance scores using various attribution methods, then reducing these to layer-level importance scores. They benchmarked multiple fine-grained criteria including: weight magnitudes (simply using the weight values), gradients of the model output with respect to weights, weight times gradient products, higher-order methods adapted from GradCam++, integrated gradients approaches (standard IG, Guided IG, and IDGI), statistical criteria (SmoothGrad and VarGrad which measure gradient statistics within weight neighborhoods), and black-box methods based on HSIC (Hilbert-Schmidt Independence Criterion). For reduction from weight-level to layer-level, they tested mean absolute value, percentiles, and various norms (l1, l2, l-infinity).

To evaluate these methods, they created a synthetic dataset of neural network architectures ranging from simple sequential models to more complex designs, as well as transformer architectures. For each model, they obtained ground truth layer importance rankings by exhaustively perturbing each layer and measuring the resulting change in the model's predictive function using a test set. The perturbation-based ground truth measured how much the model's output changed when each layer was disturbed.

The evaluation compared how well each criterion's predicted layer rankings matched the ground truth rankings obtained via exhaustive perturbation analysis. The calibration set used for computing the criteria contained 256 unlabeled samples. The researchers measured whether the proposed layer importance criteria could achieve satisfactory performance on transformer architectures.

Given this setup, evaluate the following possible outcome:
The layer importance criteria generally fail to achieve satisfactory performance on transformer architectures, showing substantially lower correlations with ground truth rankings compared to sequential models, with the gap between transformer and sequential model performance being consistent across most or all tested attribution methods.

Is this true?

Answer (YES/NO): NO